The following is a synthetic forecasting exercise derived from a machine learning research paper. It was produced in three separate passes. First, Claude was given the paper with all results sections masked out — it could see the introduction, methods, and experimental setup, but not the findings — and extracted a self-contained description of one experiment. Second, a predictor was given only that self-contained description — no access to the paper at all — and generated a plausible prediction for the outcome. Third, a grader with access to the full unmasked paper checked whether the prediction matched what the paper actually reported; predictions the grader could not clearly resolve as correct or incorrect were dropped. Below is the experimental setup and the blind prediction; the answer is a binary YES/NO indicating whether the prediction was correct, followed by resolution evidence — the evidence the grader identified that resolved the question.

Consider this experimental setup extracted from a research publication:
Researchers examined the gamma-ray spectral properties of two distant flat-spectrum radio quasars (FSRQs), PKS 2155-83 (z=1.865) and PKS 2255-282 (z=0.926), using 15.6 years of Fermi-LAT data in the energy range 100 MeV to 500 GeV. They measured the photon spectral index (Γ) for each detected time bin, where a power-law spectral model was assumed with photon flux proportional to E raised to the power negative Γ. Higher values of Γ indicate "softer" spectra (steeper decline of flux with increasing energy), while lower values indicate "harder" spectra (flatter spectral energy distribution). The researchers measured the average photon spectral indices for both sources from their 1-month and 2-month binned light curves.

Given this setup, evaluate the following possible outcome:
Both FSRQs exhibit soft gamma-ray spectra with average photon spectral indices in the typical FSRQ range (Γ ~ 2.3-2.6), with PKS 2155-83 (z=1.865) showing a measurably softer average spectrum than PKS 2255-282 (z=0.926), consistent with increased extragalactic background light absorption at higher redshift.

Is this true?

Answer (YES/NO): NO